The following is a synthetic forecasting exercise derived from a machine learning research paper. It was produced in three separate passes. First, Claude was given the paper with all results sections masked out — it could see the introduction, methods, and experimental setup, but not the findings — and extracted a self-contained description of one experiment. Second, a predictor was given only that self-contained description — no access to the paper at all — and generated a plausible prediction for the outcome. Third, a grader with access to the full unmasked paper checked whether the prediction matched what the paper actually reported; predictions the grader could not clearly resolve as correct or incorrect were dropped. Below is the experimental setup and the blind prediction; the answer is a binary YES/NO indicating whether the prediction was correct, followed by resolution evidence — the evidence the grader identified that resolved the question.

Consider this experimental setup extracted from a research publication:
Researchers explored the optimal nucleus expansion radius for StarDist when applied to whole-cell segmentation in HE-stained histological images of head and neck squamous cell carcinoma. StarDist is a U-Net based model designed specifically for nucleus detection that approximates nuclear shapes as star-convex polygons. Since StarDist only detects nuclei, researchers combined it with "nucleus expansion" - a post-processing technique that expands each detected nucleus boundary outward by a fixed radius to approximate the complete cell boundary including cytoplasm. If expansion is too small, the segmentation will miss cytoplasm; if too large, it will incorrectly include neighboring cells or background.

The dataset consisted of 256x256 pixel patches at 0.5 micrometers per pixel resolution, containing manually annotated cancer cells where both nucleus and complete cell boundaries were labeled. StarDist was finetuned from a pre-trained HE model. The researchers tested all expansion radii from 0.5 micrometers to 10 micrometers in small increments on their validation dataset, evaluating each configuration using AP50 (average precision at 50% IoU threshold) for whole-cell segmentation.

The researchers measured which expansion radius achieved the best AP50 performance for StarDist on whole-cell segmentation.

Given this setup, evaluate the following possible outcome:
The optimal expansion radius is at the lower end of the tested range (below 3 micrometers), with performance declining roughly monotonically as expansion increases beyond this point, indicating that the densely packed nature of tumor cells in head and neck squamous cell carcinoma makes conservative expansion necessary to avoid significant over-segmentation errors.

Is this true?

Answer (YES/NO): NO